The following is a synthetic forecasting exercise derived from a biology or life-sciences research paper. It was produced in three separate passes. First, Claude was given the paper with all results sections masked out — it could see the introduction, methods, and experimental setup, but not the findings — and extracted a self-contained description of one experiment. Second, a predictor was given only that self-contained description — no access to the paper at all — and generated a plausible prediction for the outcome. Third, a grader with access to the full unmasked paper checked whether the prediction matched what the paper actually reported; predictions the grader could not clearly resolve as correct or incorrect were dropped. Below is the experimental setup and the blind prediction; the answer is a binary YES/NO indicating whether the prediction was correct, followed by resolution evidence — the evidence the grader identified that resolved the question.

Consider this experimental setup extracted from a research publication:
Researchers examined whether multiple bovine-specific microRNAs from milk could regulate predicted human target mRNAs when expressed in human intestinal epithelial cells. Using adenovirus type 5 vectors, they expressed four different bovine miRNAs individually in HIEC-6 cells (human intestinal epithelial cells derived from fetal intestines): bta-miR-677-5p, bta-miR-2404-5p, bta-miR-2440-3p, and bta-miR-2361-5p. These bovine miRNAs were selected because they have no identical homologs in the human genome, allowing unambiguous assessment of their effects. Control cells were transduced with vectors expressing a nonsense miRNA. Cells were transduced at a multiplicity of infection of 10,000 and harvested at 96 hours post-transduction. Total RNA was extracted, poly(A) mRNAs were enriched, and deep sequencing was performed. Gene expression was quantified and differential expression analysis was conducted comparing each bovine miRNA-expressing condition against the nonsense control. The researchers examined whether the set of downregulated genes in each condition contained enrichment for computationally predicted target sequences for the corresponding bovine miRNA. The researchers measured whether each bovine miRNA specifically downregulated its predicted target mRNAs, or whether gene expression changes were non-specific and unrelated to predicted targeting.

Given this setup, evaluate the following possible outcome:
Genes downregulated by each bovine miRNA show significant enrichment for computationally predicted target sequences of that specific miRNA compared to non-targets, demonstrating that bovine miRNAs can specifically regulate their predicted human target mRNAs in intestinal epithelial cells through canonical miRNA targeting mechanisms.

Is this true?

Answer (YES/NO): YES